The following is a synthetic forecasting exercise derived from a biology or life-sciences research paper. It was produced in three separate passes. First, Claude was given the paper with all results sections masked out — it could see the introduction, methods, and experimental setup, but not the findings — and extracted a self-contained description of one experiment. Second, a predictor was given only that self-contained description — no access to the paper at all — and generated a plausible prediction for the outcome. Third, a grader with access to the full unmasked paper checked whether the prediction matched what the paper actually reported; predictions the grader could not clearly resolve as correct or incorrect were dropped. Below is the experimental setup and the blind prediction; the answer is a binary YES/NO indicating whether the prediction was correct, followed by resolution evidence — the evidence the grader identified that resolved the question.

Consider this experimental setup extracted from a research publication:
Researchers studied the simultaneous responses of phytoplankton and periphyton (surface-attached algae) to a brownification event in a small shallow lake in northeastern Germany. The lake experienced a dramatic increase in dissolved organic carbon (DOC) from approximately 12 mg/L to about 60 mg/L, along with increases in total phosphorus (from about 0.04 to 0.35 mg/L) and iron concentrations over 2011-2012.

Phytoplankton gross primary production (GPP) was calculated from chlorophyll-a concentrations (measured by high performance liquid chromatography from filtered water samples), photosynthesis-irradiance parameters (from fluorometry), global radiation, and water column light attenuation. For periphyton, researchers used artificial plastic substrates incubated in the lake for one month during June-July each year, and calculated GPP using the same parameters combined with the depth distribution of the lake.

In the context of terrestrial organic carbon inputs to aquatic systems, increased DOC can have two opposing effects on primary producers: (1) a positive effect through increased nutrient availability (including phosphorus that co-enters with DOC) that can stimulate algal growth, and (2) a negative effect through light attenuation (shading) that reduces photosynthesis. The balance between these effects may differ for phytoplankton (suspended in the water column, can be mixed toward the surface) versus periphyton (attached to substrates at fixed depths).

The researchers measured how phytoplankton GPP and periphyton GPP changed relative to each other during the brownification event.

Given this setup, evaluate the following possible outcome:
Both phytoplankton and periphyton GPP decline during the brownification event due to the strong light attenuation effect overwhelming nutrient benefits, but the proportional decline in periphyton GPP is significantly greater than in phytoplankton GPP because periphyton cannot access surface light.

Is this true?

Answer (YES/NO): NO